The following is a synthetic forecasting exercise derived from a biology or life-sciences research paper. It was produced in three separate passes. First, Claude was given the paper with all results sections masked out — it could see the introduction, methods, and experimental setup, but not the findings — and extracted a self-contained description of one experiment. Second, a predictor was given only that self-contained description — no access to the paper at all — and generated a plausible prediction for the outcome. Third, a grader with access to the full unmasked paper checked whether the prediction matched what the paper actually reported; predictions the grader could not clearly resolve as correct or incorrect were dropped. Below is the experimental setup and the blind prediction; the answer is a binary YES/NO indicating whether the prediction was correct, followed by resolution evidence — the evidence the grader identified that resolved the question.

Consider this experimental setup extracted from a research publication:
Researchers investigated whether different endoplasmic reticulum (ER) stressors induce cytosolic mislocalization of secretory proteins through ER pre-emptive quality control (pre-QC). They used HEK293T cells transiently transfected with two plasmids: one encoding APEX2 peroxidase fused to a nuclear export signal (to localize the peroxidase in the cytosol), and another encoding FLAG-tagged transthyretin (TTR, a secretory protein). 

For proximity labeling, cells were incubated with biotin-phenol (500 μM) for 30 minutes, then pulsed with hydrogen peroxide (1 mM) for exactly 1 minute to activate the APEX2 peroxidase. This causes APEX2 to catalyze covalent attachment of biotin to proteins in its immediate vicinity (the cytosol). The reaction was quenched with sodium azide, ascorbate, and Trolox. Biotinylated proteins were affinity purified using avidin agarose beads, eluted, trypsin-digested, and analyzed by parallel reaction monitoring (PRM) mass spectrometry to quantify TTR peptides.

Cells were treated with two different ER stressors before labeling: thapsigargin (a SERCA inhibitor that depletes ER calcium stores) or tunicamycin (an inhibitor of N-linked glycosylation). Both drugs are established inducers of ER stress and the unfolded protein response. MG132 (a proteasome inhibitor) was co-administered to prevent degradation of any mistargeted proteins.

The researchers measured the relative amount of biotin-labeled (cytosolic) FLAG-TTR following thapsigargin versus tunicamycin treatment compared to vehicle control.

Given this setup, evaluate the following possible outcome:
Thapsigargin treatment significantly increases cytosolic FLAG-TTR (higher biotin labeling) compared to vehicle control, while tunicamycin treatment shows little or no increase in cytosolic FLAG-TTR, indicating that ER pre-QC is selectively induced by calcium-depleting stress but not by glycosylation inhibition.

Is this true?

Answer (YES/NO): YES